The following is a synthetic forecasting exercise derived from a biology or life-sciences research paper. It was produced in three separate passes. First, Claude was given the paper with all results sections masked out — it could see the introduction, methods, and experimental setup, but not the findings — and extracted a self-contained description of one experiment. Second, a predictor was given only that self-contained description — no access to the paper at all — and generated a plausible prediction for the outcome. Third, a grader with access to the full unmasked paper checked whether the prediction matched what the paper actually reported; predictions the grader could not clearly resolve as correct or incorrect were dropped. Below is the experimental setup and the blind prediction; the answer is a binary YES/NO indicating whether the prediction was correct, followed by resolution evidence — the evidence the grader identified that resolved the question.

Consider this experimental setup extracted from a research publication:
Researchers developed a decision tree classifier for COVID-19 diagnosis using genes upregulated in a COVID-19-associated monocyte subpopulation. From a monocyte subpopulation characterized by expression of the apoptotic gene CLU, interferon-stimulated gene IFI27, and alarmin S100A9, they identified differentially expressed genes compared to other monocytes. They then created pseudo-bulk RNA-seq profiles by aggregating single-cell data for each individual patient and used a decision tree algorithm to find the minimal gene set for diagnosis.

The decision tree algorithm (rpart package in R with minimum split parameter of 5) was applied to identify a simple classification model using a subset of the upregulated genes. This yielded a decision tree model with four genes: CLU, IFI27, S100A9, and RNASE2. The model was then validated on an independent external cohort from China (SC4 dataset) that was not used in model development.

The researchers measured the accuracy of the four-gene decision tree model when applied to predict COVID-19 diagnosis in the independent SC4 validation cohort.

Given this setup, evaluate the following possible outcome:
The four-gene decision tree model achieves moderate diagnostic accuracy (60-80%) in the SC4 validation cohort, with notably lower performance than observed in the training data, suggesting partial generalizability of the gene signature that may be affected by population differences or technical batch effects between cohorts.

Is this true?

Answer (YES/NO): NO